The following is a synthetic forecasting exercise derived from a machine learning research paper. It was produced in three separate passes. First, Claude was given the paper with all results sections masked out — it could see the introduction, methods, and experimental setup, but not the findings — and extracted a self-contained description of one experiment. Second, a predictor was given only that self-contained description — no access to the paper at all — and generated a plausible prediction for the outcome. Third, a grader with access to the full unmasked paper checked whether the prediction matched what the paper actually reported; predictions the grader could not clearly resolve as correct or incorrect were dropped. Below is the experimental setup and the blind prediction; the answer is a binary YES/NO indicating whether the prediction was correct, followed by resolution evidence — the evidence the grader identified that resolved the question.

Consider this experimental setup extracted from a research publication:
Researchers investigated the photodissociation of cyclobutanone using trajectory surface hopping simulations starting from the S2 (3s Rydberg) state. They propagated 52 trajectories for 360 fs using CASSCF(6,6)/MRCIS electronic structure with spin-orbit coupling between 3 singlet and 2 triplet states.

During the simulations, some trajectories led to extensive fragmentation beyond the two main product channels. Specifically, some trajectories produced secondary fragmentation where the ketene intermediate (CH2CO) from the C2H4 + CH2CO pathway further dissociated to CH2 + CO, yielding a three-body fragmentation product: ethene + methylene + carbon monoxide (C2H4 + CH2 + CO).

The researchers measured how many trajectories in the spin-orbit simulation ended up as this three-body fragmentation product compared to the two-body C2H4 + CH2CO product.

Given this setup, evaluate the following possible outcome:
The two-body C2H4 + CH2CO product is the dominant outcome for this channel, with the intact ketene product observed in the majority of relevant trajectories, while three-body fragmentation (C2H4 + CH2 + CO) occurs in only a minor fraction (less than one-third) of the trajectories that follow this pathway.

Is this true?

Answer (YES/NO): YES